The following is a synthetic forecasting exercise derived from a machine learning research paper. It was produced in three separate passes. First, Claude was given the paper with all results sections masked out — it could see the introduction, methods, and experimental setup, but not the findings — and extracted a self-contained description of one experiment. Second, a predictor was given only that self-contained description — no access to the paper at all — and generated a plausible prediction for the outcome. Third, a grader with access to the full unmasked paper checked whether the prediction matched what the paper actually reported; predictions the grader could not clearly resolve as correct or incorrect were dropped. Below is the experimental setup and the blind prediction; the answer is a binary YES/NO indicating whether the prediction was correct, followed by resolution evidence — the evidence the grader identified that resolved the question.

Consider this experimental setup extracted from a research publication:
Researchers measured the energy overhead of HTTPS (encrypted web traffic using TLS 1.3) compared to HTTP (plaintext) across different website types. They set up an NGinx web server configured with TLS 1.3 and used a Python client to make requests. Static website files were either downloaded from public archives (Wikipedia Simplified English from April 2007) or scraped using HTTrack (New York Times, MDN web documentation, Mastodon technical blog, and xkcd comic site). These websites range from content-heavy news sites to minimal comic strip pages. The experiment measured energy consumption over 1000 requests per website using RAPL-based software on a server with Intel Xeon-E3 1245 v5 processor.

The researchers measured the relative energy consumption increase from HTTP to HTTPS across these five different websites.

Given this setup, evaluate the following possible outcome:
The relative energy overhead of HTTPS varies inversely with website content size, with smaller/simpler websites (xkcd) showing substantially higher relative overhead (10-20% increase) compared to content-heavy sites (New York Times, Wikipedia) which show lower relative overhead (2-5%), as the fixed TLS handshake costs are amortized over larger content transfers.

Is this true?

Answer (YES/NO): NO